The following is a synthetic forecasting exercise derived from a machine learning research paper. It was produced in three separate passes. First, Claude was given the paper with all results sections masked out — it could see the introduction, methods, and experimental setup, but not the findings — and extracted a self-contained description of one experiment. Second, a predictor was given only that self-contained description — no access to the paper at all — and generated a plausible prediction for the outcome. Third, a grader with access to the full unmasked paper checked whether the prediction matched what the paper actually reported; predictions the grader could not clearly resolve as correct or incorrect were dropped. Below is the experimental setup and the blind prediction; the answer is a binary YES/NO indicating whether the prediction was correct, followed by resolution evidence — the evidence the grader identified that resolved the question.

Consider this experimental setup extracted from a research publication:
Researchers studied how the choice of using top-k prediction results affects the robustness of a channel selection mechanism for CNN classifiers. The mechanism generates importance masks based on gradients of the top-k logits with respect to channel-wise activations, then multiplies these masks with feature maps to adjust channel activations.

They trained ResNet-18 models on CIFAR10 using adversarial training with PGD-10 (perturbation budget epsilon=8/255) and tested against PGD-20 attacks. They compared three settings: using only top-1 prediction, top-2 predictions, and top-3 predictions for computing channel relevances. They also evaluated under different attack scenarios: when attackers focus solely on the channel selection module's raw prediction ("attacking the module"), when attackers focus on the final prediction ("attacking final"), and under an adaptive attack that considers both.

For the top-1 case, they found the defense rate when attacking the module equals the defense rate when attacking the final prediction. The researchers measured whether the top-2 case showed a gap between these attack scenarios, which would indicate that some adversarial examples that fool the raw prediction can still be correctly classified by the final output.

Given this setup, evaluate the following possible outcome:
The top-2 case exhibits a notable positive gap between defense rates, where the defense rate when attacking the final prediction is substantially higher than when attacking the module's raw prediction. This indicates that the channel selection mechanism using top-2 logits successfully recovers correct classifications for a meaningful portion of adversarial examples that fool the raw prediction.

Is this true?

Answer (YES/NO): YES